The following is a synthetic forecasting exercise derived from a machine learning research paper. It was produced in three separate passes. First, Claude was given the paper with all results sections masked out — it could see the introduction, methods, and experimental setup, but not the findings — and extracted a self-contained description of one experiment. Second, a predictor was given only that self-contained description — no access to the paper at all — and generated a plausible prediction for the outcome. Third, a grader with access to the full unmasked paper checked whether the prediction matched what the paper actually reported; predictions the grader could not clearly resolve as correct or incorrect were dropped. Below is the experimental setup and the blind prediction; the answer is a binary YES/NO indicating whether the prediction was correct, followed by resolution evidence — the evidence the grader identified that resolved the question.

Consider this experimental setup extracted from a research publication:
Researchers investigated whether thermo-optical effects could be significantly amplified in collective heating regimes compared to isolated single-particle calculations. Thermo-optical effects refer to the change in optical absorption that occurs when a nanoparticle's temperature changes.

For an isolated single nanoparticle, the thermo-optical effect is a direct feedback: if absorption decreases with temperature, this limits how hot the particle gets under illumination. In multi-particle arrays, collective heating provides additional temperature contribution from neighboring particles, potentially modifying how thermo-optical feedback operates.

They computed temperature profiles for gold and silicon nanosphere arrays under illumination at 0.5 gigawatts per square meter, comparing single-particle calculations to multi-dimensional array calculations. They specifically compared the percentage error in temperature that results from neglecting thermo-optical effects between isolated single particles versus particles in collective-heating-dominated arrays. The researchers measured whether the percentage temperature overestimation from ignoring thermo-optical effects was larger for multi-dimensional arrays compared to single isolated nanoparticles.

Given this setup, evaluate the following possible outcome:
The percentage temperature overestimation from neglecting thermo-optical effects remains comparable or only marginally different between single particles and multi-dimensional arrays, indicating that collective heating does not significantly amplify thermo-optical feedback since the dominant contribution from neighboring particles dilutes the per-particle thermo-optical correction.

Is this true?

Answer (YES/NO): NO